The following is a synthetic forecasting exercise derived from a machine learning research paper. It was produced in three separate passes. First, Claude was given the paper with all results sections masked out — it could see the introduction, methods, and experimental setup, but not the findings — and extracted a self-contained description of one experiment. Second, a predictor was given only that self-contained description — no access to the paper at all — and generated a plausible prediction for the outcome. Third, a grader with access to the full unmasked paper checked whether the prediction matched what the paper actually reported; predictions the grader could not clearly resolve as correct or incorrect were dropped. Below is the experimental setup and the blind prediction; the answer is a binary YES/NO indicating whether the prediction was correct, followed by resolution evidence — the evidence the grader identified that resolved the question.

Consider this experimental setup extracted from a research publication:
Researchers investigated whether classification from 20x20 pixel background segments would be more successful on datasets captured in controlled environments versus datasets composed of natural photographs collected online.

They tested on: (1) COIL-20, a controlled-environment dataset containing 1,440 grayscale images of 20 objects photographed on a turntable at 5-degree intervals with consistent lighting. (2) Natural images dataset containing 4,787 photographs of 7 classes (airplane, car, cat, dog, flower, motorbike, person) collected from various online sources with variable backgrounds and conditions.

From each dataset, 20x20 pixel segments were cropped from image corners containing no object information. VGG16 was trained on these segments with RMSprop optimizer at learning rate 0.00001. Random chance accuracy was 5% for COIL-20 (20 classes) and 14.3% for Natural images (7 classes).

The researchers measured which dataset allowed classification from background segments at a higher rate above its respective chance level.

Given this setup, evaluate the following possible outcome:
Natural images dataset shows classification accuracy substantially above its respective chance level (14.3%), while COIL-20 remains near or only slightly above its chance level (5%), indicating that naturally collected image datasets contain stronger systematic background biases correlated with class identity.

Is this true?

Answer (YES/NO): NO